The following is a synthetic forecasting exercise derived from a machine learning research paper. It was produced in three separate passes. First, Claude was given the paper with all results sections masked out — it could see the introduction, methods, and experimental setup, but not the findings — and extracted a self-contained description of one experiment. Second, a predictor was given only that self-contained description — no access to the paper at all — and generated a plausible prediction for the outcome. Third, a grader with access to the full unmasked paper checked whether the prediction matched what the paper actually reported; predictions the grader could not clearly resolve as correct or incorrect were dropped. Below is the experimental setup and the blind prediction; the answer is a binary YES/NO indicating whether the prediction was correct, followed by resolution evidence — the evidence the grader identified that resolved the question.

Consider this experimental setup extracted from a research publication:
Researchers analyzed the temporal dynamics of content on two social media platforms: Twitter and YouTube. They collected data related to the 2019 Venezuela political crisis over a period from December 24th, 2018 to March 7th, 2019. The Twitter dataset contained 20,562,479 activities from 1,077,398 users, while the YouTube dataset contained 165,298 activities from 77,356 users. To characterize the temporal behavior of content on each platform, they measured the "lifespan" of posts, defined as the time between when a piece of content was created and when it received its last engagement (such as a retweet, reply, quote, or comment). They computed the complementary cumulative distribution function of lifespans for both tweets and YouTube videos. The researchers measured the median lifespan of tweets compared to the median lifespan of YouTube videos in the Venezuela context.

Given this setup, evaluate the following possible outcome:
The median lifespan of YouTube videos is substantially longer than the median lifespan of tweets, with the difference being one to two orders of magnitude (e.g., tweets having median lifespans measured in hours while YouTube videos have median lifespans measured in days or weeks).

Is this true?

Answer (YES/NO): NO